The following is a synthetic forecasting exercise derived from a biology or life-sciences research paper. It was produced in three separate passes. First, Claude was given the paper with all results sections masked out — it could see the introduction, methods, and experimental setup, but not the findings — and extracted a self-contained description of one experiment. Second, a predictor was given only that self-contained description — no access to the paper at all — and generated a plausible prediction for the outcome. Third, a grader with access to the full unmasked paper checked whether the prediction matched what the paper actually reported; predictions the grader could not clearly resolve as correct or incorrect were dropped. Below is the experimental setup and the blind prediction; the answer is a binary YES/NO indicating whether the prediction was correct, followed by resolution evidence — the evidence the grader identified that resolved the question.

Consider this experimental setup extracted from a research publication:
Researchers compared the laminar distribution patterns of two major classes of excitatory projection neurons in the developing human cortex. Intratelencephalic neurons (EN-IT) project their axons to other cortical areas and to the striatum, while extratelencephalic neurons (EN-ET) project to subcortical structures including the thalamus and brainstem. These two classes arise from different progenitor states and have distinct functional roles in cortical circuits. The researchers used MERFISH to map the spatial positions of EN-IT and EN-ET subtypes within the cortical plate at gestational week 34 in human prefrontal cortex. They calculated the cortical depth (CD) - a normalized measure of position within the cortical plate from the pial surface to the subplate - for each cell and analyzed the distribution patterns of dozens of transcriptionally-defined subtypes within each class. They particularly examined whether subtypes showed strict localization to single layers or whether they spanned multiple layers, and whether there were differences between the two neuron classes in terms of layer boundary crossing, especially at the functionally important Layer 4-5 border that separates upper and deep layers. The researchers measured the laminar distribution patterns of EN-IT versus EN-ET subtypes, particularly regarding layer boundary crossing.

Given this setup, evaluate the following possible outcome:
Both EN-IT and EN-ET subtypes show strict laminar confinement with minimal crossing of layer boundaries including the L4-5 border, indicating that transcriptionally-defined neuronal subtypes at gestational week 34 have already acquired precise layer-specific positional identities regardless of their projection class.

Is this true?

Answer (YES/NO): NO